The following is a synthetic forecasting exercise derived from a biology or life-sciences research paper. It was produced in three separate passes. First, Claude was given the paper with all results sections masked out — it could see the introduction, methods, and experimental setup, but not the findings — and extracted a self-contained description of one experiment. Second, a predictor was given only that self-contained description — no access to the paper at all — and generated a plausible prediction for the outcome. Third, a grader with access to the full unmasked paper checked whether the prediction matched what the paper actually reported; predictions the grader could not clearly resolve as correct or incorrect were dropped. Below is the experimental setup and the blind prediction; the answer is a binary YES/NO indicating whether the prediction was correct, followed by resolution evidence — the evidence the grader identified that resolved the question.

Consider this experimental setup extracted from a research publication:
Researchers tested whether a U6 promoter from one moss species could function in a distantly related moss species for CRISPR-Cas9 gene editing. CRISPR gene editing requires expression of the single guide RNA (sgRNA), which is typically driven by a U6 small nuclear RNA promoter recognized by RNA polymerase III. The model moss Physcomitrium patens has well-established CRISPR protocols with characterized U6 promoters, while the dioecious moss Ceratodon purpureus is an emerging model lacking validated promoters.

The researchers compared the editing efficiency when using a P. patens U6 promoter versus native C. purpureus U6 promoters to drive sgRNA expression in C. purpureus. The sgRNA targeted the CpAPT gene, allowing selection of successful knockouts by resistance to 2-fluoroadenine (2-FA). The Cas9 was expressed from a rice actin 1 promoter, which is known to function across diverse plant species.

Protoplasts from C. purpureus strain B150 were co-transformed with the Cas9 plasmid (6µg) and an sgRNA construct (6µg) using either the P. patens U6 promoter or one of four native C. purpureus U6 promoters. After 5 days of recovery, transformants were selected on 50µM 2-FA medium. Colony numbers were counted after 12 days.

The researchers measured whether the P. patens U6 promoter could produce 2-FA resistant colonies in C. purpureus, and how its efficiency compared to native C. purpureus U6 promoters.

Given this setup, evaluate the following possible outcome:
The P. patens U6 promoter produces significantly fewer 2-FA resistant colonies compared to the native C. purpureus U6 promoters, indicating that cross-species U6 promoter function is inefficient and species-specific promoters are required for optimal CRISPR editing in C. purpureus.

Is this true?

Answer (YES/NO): NO